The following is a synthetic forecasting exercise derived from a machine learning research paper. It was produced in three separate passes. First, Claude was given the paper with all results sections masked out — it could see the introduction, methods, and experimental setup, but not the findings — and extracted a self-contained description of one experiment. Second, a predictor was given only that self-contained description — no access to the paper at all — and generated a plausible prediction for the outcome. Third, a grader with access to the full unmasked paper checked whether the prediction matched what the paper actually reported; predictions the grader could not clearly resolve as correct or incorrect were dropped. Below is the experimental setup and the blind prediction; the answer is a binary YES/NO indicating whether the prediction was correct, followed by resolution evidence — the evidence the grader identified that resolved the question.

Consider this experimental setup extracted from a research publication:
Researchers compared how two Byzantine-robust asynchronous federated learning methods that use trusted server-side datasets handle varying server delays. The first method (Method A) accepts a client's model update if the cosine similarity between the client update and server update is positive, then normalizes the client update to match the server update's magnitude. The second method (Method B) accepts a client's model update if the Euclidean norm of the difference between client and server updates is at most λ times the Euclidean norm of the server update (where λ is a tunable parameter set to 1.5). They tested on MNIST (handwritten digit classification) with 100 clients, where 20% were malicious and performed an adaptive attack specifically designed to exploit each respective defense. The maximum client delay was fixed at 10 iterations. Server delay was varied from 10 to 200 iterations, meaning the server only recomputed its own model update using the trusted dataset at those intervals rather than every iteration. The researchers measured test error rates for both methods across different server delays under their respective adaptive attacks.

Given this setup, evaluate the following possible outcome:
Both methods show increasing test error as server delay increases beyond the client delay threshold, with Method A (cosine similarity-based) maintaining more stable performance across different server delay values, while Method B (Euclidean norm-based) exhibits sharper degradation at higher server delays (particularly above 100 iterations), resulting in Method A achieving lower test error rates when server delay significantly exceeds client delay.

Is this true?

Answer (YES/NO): NO